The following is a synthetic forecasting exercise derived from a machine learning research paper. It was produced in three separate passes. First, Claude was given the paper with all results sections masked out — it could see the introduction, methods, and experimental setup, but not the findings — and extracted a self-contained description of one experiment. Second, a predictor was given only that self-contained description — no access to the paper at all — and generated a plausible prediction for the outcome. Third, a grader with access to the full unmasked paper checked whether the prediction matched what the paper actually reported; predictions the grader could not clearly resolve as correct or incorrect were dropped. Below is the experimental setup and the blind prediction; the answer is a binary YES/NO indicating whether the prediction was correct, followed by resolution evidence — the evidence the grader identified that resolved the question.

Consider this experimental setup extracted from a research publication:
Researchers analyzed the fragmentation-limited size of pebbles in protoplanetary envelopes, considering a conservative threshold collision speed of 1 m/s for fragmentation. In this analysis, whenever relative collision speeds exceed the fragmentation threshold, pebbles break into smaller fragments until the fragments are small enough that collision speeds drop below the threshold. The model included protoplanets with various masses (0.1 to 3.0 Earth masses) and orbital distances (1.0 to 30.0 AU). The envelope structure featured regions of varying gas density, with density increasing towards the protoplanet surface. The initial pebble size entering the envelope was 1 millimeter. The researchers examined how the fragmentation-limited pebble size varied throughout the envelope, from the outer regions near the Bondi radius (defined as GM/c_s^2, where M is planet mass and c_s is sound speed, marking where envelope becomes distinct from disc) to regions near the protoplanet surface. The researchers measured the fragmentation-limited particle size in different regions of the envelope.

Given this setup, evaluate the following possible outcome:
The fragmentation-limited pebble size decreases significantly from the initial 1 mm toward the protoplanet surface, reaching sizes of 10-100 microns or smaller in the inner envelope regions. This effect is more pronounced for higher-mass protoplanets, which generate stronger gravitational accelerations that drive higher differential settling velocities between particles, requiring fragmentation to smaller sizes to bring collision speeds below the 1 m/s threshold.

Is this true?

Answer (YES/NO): NO